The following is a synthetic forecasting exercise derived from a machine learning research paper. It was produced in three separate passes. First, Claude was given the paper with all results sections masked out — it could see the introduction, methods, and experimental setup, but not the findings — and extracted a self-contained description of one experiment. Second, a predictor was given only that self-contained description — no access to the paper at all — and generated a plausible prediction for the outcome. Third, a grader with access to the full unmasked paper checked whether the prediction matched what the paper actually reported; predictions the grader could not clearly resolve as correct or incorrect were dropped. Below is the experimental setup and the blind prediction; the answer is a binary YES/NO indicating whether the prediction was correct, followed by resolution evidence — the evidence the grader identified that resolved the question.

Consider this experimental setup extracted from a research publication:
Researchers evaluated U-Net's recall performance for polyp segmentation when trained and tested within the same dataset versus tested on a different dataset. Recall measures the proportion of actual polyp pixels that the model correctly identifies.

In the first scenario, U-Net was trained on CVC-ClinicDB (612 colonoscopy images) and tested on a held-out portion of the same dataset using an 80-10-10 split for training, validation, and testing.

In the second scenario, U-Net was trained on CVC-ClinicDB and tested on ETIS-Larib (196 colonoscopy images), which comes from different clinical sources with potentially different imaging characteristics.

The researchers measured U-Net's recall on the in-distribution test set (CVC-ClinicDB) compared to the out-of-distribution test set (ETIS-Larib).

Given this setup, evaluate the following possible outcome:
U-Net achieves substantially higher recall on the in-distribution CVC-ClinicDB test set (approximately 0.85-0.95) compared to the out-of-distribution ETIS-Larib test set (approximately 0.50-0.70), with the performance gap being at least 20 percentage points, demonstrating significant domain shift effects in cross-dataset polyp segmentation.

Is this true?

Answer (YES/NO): NO